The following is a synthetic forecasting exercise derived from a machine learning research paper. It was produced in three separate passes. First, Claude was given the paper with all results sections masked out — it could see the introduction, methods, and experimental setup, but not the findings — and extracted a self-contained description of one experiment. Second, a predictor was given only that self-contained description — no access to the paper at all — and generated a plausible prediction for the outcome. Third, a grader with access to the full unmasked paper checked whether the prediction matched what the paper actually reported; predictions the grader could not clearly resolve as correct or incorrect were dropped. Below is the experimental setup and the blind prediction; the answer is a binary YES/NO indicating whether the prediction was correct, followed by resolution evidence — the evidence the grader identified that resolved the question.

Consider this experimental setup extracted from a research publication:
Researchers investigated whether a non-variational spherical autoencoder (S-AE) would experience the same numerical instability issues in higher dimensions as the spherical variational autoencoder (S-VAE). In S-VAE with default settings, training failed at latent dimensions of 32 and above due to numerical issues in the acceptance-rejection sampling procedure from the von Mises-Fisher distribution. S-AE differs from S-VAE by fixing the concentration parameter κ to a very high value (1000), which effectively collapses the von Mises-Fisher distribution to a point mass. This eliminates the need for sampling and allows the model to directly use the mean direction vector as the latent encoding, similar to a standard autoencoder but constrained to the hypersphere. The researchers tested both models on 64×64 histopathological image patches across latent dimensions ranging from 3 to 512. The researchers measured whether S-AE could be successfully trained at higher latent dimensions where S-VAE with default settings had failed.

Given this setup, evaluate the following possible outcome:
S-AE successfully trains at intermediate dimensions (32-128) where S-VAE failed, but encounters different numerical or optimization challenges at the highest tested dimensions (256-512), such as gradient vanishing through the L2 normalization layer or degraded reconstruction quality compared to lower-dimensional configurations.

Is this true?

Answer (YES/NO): NO